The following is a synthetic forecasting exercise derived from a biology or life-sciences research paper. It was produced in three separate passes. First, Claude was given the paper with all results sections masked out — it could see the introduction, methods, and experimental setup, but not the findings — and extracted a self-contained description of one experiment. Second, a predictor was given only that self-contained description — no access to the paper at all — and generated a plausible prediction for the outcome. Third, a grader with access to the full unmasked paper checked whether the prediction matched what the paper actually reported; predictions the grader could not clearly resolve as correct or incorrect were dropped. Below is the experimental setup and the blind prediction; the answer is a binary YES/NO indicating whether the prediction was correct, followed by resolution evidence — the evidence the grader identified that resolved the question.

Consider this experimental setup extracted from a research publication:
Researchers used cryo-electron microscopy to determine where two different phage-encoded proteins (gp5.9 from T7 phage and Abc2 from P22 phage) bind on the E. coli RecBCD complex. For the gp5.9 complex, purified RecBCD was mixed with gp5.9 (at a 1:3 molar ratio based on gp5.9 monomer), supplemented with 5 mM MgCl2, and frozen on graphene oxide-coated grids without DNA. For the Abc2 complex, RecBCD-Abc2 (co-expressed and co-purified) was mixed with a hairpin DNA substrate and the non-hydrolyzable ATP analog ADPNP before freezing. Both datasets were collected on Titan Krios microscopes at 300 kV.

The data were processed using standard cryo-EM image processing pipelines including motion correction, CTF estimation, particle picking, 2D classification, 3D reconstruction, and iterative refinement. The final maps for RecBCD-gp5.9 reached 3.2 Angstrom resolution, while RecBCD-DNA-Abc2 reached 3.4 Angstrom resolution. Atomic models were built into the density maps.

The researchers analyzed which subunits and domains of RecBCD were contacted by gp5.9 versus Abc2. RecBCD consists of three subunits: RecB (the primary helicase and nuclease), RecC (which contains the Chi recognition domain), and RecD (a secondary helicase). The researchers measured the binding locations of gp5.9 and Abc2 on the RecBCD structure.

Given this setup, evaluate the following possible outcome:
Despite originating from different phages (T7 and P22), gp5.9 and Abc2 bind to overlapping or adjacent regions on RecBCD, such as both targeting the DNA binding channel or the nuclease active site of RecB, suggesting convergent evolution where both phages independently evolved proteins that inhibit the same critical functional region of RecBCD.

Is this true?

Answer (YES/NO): NO